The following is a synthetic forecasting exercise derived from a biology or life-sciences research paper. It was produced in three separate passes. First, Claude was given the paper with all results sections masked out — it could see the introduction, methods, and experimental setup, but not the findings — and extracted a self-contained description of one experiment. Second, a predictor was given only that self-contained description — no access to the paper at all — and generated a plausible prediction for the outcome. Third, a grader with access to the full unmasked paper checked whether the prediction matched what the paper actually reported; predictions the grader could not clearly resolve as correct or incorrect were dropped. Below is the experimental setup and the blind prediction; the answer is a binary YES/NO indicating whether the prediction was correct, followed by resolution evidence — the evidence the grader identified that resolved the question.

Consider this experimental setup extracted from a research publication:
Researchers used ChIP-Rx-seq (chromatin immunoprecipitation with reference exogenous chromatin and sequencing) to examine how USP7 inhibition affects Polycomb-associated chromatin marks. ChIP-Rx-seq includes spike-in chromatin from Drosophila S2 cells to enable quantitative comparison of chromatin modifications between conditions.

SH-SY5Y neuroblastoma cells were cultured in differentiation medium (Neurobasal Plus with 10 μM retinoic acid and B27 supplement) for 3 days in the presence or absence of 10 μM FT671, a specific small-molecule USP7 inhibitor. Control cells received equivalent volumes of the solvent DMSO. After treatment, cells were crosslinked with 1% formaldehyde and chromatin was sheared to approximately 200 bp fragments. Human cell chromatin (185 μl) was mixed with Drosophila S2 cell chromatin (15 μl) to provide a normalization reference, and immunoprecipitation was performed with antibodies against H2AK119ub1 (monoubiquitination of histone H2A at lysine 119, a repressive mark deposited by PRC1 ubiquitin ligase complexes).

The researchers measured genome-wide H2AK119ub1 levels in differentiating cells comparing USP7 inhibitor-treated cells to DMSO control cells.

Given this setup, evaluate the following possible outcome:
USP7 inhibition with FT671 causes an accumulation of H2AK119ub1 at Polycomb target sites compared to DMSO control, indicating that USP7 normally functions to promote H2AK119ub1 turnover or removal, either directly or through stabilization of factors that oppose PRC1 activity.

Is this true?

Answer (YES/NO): NO